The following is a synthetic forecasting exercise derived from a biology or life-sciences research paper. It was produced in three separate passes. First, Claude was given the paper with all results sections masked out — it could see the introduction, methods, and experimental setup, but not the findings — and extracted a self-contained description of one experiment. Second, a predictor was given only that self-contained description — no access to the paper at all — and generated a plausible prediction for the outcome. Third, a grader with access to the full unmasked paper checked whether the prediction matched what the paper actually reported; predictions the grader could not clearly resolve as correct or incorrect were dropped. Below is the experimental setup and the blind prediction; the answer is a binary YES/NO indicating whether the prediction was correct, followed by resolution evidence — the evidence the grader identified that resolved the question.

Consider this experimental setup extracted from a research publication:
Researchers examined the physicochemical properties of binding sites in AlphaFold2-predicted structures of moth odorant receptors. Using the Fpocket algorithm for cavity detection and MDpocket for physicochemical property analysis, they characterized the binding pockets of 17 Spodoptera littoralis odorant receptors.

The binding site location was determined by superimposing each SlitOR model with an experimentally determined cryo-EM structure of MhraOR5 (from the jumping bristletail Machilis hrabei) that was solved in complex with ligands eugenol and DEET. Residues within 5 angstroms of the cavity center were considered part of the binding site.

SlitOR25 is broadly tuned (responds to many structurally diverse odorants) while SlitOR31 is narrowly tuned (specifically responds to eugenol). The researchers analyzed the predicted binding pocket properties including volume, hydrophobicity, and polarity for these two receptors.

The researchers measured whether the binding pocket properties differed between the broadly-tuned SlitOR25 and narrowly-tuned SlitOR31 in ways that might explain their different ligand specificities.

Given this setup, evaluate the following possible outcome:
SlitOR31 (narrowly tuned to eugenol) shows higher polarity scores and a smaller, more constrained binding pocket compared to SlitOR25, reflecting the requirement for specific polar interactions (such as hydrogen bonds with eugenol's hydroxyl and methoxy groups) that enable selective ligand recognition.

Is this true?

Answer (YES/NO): NO